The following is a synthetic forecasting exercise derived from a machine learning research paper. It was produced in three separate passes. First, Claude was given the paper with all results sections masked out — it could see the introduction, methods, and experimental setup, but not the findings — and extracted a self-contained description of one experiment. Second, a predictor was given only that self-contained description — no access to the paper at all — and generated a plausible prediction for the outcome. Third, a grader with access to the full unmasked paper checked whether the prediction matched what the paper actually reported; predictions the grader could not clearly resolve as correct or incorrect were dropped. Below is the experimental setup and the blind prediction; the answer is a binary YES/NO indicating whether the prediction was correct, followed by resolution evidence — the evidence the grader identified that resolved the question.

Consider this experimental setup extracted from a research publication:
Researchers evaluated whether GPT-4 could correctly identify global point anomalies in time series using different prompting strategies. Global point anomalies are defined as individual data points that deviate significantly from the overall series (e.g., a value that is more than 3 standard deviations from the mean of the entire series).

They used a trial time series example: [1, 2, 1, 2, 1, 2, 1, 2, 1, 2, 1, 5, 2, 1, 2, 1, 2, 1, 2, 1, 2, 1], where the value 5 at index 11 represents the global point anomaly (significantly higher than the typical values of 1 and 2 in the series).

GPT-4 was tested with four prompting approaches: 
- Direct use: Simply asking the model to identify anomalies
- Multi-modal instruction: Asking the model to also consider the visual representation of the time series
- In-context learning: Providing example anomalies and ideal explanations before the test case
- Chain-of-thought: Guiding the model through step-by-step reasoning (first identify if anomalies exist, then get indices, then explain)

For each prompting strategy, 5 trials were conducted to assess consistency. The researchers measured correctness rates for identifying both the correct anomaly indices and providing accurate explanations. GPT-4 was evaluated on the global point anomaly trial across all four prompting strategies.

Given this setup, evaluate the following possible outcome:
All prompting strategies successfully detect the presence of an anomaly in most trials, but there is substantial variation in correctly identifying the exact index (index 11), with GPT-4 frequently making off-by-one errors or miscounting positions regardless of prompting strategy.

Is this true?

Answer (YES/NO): NO